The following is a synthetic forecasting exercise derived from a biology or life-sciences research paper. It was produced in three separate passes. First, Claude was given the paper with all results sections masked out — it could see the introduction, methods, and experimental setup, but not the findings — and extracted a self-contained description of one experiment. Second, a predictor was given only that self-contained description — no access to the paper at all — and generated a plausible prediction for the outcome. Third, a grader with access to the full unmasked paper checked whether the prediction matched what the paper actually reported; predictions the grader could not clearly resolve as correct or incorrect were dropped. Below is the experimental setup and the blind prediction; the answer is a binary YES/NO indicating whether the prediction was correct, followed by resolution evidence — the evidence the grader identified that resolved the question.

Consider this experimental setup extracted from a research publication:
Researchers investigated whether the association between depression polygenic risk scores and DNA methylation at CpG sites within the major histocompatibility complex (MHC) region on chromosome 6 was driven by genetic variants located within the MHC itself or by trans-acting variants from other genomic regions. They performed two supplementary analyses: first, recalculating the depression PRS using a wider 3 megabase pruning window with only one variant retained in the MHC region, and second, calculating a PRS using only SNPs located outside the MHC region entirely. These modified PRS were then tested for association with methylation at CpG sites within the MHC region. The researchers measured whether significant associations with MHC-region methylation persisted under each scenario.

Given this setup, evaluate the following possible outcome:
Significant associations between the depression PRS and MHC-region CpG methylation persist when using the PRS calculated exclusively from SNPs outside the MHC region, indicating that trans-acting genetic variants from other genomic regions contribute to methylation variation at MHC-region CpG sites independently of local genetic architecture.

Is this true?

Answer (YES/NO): NO